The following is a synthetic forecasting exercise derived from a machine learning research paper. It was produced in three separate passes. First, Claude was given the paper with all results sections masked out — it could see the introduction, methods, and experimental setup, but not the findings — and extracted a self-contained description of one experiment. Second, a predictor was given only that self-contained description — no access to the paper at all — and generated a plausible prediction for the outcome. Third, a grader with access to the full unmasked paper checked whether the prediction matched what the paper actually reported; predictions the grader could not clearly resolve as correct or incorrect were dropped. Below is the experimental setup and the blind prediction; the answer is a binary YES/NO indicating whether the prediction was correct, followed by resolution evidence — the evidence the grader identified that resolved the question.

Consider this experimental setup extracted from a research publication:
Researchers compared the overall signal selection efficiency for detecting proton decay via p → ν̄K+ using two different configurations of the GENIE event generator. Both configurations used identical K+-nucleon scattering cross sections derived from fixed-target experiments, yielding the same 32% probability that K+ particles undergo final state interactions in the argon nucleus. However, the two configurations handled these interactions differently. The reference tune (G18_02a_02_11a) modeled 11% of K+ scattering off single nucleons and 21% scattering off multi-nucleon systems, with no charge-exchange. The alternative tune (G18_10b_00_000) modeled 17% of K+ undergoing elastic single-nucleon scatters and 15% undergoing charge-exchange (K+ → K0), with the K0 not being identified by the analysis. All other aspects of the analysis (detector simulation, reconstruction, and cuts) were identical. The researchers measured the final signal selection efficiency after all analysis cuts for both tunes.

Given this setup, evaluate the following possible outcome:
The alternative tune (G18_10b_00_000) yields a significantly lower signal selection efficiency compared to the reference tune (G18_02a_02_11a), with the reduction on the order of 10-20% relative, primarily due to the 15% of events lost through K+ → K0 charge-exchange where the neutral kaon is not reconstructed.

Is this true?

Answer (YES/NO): NO